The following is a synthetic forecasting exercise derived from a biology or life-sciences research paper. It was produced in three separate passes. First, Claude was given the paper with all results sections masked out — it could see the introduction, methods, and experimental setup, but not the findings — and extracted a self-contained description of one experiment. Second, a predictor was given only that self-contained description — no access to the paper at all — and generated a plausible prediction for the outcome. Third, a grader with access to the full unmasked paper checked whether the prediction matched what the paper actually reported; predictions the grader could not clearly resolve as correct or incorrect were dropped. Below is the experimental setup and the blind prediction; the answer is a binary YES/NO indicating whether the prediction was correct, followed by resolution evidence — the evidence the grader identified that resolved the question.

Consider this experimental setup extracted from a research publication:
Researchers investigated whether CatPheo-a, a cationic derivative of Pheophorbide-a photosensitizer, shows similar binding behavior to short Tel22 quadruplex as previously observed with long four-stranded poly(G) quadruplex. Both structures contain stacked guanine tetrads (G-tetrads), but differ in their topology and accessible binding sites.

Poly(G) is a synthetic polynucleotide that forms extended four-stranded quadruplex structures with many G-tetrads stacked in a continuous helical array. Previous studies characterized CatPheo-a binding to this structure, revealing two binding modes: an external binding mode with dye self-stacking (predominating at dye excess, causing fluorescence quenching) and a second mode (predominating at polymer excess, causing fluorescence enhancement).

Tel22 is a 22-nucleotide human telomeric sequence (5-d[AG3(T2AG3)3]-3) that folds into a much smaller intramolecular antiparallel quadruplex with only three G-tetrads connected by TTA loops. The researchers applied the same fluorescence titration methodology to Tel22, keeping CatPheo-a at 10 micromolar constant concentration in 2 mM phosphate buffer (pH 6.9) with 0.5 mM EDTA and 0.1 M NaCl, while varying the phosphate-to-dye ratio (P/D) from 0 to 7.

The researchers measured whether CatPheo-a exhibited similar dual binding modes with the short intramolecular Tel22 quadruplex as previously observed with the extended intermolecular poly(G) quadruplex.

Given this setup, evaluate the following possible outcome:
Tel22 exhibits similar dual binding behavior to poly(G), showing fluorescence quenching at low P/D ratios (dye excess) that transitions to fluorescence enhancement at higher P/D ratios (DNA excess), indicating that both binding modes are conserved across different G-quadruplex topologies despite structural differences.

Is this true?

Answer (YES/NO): YES